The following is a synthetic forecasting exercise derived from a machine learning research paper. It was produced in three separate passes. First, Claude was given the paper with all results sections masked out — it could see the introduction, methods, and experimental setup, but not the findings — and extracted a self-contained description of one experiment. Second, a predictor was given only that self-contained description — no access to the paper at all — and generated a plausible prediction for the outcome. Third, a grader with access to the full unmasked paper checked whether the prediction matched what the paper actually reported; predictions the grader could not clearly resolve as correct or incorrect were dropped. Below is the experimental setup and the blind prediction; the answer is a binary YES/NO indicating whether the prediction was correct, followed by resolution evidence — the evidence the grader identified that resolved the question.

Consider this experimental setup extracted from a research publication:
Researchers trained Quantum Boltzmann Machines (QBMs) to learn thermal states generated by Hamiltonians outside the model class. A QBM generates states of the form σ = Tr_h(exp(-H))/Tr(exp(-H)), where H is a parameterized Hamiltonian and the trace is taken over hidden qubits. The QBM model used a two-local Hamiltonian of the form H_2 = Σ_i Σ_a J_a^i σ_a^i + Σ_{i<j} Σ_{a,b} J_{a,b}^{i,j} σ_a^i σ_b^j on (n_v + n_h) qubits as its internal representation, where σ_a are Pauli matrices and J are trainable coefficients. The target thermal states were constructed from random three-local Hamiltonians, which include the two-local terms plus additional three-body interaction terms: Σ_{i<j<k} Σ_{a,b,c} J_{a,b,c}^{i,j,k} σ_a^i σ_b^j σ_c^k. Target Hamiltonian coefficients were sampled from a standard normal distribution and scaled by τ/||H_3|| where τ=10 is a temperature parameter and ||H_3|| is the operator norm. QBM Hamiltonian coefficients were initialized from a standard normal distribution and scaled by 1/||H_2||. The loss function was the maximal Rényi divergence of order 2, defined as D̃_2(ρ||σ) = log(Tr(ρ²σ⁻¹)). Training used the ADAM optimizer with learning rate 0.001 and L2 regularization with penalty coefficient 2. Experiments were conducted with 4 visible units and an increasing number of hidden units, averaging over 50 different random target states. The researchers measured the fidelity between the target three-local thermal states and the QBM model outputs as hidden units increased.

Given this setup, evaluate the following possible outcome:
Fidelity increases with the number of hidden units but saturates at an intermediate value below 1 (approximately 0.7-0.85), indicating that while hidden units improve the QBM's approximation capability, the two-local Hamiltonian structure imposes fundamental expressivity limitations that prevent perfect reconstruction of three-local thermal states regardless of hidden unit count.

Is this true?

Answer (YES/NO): NO